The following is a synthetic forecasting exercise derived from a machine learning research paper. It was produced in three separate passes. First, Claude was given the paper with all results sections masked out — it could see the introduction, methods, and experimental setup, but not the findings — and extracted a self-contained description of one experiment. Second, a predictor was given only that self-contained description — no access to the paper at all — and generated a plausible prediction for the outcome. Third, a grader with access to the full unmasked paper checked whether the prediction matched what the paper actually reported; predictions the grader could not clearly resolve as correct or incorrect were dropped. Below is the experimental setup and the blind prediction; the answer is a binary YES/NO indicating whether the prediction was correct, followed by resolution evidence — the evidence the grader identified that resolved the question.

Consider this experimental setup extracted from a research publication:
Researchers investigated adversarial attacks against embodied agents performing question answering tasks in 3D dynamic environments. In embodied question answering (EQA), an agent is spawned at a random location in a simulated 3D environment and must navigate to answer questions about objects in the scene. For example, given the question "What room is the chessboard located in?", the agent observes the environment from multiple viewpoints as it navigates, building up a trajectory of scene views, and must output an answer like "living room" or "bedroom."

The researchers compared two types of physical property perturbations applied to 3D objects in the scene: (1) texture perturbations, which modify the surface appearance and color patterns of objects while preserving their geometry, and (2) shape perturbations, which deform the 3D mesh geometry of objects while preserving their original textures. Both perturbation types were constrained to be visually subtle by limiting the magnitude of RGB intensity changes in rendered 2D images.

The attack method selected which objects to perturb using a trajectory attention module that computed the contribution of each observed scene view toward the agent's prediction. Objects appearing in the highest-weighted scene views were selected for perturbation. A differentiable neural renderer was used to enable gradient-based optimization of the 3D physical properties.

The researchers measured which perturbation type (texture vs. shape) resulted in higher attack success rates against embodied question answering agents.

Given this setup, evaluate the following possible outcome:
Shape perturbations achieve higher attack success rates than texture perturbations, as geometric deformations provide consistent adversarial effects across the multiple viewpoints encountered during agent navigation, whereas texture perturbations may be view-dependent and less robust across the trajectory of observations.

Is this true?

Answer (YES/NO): NO